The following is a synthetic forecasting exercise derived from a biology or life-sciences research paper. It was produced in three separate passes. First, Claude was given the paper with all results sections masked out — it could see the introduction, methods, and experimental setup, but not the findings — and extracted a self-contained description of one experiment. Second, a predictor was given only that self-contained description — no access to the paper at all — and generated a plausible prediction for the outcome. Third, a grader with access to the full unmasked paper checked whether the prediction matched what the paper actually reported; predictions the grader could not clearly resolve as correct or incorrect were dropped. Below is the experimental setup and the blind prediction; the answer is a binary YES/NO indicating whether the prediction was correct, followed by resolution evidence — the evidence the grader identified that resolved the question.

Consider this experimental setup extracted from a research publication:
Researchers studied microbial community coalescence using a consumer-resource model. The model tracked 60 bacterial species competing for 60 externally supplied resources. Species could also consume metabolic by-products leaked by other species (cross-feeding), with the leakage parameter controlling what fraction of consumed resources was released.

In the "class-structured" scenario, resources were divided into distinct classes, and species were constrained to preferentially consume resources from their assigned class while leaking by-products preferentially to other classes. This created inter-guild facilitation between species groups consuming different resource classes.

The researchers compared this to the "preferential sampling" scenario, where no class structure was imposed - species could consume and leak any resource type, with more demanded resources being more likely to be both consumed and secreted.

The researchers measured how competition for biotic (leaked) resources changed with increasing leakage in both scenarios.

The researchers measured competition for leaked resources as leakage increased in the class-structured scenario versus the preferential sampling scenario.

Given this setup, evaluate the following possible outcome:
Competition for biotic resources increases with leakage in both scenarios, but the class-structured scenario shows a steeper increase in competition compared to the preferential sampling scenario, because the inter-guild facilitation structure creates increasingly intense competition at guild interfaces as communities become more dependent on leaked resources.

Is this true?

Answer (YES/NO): NO